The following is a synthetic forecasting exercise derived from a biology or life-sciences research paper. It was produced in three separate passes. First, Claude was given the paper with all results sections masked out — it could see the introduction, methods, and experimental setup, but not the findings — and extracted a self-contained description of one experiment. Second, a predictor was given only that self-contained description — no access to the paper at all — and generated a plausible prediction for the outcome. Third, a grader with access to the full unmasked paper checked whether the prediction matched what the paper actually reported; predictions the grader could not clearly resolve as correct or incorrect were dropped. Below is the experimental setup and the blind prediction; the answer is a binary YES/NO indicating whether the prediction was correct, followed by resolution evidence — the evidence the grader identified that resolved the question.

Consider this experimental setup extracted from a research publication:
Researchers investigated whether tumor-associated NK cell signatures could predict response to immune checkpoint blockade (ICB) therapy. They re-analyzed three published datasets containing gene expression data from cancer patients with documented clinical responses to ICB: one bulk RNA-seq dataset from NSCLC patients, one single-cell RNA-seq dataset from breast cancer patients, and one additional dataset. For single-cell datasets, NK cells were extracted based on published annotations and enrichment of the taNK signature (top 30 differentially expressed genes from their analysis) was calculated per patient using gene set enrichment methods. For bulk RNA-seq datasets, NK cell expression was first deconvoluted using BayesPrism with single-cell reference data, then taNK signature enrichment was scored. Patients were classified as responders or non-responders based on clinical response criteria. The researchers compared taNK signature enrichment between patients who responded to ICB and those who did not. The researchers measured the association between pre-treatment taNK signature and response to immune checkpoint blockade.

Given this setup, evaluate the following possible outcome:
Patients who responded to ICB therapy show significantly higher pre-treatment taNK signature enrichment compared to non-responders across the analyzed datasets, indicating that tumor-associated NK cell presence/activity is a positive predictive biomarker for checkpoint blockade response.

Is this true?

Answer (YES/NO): YES